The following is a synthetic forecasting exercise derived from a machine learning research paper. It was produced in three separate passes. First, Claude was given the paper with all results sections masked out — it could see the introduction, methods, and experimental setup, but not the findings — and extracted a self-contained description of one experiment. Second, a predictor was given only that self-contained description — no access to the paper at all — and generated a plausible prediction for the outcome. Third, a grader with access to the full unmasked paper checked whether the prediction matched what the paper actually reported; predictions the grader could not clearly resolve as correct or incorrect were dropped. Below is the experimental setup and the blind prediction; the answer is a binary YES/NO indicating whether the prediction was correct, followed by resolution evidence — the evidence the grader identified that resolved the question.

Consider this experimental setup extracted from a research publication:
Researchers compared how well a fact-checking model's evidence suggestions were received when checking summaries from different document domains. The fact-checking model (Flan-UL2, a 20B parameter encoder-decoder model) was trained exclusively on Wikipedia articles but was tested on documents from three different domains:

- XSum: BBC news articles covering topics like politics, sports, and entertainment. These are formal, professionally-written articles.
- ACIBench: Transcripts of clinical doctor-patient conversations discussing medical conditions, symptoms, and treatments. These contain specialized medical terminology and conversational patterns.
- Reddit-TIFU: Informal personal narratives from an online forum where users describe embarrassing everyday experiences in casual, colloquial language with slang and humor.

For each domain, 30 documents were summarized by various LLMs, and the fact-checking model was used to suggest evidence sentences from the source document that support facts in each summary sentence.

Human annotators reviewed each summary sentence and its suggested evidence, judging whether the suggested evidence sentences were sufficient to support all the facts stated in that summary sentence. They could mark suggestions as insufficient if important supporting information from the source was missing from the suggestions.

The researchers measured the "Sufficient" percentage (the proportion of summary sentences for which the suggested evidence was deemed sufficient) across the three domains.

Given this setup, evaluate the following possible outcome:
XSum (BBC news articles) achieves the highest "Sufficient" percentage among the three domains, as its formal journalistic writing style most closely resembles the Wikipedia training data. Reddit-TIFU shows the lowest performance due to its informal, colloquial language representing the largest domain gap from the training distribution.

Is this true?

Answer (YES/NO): NO